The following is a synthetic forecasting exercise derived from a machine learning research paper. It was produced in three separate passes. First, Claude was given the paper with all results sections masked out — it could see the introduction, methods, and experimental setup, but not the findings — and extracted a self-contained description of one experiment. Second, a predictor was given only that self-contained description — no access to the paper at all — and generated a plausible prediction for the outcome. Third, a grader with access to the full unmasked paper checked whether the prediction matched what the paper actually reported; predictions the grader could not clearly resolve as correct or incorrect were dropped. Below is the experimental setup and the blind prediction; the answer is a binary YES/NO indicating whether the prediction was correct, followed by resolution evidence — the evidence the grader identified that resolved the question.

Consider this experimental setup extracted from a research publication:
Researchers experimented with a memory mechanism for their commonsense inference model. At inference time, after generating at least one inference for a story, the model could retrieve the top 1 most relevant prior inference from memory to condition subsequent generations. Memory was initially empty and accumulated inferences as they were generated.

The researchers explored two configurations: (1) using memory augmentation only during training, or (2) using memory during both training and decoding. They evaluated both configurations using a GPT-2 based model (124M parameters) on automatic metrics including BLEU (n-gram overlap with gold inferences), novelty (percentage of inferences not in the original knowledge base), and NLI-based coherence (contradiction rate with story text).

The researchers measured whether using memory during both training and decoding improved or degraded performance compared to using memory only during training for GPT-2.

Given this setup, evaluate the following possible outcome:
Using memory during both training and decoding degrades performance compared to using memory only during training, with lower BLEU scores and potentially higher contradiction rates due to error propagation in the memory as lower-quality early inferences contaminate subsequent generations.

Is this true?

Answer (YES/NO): NO